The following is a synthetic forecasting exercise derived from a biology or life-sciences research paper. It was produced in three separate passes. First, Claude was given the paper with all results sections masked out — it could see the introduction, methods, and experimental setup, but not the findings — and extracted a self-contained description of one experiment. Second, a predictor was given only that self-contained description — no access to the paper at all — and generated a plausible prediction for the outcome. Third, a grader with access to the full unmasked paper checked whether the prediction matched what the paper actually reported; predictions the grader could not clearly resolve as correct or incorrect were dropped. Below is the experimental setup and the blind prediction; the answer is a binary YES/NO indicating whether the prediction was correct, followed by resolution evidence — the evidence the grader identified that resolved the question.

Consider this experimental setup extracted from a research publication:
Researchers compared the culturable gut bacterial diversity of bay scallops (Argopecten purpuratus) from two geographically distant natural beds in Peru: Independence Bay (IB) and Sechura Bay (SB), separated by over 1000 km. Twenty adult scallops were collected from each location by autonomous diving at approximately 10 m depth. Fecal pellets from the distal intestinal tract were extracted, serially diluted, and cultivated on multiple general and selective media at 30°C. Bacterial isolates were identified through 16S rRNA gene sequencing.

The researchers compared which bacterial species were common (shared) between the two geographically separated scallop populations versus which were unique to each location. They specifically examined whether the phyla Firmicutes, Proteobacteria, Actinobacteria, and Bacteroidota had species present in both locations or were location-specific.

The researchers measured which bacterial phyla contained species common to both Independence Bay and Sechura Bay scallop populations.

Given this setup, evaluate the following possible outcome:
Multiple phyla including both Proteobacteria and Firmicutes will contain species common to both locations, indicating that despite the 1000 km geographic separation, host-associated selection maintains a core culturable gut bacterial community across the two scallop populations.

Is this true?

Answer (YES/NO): YES